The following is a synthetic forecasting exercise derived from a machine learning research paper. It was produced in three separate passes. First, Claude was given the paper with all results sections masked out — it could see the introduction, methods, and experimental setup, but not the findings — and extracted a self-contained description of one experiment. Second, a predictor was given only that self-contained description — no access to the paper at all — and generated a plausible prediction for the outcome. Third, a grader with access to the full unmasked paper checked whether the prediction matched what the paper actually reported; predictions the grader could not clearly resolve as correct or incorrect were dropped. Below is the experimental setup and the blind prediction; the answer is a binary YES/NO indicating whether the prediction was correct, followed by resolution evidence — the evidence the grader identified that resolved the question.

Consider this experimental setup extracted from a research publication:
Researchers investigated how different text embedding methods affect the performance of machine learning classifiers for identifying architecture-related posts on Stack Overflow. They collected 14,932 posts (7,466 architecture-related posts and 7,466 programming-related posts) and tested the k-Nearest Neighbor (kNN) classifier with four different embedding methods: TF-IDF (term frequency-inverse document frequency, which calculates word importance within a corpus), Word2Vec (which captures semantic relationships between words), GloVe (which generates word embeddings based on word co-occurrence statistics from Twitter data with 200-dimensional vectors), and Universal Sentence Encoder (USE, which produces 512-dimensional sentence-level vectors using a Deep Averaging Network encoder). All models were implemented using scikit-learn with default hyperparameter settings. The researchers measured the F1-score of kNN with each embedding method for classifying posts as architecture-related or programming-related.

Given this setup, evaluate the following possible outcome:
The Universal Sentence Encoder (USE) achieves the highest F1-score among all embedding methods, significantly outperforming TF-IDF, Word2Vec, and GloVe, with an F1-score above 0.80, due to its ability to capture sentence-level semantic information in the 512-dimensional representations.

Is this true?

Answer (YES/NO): YES